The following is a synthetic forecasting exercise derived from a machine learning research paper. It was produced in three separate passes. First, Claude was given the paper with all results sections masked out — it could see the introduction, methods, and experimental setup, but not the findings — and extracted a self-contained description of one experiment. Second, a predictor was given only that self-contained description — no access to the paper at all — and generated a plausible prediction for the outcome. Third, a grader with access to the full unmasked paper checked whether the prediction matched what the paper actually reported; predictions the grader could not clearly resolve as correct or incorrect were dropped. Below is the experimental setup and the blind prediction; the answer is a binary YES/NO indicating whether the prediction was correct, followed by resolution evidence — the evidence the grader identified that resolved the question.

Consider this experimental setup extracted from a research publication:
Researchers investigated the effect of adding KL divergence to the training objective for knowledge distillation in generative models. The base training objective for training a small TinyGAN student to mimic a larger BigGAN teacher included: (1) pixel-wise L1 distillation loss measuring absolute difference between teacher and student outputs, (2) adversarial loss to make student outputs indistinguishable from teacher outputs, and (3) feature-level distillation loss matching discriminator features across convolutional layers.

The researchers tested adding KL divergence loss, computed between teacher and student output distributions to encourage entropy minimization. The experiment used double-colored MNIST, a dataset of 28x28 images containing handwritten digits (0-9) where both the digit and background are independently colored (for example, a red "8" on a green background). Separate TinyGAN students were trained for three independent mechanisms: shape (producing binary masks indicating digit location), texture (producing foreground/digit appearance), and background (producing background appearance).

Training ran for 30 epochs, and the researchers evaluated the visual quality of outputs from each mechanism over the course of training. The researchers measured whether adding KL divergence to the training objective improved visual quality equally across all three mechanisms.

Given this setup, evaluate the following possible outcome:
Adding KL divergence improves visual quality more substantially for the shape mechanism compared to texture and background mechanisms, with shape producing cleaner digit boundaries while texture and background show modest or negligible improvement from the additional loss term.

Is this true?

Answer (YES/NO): NO